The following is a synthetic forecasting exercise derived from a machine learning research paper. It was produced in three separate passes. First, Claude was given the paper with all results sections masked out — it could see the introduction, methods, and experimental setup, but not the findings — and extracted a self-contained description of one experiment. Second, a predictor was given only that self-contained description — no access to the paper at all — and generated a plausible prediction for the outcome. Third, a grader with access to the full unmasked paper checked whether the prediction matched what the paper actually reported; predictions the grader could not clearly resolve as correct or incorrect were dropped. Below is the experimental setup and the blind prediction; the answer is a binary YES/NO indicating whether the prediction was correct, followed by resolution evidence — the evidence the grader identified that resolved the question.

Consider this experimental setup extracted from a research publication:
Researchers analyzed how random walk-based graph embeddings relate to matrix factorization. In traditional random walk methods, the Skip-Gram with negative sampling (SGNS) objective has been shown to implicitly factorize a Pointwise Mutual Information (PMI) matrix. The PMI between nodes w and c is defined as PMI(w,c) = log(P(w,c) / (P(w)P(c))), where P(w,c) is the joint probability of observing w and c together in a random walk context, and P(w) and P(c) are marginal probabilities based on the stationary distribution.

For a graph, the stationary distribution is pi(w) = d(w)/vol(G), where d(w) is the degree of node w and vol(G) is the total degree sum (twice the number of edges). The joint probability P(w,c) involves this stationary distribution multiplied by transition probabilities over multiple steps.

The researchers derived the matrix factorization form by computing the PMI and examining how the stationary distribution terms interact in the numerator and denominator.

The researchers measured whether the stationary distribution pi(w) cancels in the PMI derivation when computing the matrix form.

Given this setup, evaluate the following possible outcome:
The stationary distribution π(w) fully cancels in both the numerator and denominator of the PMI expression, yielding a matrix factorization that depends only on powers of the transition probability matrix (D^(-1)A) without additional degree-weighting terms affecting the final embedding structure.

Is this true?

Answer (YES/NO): NO